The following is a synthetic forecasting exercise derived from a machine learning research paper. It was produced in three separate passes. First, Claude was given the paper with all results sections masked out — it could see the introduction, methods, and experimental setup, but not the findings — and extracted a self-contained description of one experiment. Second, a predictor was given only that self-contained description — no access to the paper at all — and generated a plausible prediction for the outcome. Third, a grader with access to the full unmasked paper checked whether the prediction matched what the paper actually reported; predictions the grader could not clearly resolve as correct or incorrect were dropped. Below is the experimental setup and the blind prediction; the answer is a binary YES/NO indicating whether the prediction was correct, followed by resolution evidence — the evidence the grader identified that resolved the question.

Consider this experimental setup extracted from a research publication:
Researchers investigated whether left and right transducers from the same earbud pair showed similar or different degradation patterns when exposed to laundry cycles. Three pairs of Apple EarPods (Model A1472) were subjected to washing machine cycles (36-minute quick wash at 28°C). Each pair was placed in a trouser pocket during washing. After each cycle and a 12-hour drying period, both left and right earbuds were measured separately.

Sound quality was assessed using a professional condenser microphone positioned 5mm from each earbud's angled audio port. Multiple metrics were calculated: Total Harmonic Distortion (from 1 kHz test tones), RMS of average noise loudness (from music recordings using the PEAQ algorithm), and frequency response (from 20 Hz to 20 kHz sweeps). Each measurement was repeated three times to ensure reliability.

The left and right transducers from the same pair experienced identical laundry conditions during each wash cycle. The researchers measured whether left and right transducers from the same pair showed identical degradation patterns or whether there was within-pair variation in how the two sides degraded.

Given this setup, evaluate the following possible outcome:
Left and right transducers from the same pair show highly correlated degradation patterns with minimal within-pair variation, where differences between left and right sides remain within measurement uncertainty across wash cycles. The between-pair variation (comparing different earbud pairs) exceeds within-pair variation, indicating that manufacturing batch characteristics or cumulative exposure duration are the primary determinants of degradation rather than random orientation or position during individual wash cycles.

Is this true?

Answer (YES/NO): NO